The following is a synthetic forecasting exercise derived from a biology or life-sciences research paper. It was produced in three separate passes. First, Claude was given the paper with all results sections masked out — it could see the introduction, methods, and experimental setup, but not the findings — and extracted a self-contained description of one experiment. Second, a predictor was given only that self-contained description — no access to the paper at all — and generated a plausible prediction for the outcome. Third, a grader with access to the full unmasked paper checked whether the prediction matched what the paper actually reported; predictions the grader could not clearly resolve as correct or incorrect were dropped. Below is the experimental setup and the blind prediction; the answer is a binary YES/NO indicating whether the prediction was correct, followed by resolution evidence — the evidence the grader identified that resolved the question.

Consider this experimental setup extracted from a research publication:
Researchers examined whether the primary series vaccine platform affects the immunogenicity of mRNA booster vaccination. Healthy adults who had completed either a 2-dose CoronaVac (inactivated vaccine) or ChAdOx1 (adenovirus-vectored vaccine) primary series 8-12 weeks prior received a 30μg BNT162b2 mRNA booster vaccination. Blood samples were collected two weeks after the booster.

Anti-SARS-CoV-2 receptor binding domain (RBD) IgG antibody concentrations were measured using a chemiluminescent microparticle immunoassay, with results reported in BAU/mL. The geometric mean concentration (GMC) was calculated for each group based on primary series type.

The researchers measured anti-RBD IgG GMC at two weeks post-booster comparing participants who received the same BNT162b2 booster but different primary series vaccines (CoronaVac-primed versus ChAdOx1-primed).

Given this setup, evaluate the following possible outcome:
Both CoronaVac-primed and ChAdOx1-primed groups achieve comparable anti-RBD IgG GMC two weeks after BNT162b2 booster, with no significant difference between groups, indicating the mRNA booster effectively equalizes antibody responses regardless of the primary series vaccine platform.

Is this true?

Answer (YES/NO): NO